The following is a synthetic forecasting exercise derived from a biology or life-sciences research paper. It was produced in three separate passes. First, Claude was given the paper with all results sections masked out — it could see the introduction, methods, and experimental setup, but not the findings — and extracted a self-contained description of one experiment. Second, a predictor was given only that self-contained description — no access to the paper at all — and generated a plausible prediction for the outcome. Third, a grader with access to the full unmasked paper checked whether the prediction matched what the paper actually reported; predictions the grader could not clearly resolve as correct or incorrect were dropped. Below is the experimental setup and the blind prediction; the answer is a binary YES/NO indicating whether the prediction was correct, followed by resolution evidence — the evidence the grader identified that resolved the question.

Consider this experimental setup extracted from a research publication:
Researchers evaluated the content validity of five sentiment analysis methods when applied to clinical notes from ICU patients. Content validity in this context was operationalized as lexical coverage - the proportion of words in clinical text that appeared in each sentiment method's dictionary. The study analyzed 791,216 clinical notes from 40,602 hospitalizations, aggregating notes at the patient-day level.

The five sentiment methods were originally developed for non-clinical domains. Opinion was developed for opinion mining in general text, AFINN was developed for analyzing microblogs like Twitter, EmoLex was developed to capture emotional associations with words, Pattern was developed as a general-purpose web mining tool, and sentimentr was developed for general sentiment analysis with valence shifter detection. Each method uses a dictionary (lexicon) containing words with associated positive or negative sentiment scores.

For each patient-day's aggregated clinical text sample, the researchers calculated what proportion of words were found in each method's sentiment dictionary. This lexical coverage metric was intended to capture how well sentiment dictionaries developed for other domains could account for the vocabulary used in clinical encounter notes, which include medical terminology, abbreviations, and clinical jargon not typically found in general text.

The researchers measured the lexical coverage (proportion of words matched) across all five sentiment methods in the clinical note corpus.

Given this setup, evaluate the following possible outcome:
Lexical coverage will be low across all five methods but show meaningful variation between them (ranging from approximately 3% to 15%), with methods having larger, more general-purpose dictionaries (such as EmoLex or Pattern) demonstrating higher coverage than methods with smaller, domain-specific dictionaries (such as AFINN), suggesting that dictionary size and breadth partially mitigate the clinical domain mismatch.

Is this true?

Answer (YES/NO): NO